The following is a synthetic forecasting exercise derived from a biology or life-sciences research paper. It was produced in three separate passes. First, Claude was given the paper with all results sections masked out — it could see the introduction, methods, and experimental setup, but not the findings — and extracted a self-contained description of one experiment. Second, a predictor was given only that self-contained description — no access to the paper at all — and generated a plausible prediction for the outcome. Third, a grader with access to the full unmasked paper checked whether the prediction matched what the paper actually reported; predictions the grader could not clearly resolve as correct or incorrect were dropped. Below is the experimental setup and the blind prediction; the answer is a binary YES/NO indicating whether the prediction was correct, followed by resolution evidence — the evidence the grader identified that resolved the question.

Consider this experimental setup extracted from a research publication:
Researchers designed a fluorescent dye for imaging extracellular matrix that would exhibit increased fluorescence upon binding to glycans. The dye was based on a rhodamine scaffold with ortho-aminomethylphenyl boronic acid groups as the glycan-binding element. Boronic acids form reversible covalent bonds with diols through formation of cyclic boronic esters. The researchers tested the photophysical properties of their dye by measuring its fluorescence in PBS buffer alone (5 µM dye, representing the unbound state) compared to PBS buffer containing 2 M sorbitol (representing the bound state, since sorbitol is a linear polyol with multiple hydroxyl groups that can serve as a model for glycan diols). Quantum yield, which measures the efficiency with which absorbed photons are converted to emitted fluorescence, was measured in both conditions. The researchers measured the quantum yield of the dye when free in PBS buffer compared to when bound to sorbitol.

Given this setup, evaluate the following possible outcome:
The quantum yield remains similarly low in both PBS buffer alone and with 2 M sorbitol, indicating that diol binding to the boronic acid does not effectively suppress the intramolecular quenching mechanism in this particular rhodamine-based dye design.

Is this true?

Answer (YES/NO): NO